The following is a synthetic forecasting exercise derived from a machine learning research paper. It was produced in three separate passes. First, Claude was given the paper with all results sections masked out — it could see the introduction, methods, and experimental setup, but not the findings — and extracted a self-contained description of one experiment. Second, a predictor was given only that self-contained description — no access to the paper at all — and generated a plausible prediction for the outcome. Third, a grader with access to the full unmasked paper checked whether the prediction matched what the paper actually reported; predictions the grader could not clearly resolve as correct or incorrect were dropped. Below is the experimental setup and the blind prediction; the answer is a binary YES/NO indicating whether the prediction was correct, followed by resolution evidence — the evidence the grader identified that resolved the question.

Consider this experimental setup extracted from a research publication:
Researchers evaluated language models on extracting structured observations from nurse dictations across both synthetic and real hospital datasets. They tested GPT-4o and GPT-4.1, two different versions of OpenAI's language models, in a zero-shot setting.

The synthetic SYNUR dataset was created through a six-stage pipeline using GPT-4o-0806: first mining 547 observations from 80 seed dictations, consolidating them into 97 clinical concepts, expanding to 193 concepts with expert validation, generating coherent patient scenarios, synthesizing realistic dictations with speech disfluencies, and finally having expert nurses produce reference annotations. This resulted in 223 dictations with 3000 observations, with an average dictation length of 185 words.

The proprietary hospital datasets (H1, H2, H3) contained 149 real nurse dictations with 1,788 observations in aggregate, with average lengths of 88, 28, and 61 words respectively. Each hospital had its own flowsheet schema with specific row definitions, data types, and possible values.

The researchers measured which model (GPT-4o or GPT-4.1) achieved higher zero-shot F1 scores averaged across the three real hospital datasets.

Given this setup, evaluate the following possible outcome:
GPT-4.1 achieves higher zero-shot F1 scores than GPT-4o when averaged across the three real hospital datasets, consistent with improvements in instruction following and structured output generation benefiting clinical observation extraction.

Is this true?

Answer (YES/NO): YES